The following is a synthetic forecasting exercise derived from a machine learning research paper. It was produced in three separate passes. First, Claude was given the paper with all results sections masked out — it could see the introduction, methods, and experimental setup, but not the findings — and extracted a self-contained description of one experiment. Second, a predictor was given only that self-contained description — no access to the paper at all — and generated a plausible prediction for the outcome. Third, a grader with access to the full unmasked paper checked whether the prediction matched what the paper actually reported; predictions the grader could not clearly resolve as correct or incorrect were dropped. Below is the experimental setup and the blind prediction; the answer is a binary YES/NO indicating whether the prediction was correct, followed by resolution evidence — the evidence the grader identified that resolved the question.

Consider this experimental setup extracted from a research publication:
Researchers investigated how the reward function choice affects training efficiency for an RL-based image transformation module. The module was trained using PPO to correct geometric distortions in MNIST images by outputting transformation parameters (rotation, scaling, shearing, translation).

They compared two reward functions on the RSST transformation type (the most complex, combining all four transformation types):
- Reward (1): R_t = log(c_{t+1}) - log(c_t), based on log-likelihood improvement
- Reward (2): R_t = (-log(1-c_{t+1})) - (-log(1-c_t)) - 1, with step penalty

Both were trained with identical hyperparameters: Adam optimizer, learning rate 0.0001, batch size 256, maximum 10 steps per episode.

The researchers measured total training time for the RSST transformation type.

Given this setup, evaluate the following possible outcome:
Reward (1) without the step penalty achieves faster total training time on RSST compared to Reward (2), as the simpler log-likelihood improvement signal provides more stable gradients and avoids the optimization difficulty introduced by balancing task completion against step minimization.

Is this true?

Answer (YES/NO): NO